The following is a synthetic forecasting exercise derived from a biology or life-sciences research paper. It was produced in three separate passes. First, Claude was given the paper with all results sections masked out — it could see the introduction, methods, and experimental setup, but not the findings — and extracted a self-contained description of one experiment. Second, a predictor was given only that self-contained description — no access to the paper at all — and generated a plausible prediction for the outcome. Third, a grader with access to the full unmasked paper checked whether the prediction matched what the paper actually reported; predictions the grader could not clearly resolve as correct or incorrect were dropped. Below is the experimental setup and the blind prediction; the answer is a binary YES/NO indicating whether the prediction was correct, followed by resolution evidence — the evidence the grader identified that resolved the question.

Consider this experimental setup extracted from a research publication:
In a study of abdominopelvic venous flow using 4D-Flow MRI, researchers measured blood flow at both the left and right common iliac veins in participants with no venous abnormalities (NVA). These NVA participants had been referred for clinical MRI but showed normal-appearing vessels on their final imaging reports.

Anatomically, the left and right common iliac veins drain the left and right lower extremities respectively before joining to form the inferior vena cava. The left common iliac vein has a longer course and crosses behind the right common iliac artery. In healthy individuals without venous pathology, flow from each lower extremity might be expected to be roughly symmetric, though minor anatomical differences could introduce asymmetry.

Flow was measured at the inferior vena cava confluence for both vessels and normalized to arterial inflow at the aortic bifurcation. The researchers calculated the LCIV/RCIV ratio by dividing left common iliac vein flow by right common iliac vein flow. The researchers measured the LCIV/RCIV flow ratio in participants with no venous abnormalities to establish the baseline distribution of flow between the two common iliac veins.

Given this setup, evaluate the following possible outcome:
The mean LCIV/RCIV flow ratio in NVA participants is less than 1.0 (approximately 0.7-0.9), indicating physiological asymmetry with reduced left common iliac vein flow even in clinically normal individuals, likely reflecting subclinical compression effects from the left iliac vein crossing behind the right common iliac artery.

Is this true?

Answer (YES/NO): NO